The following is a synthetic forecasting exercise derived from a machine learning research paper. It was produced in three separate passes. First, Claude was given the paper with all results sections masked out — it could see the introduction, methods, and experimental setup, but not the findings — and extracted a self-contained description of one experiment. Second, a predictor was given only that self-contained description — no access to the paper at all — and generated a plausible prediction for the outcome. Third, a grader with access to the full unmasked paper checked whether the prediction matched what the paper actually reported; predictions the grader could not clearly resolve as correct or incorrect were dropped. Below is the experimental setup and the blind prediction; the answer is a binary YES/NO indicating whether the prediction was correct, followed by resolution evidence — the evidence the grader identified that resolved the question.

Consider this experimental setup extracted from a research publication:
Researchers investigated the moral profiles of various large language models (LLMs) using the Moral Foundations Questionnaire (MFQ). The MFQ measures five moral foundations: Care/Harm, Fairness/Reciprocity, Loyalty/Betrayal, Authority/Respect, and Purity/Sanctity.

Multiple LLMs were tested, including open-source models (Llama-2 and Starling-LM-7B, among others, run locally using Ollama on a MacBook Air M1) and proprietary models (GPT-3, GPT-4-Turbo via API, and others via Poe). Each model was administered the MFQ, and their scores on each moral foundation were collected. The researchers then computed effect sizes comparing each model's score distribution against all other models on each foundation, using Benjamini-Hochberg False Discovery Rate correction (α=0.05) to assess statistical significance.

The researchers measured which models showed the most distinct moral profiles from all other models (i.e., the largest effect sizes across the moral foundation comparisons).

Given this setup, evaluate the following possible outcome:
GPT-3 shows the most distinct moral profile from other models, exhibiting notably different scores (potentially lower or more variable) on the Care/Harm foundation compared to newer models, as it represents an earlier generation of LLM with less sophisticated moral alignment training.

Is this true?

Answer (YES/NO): NO